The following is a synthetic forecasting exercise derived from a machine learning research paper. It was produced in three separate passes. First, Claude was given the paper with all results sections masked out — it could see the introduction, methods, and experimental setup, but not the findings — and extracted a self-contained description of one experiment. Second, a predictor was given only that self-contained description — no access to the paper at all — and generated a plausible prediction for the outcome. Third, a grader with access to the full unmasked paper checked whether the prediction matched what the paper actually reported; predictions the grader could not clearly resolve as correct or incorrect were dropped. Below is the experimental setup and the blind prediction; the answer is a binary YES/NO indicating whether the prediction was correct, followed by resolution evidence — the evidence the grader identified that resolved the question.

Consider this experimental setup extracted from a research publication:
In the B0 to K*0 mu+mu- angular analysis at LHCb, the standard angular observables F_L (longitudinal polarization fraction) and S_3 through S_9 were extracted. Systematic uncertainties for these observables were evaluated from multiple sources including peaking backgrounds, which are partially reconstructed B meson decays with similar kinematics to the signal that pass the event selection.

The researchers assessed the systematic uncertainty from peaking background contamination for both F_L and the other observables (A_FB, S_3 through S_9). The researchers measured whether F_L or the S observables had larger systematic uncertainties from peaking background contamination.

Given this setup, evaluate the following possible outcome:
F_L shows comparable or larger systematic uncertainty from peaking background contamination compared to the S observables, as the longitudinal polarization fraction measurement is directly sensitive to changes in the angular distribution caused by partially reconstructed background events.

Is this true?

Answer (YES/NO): YES